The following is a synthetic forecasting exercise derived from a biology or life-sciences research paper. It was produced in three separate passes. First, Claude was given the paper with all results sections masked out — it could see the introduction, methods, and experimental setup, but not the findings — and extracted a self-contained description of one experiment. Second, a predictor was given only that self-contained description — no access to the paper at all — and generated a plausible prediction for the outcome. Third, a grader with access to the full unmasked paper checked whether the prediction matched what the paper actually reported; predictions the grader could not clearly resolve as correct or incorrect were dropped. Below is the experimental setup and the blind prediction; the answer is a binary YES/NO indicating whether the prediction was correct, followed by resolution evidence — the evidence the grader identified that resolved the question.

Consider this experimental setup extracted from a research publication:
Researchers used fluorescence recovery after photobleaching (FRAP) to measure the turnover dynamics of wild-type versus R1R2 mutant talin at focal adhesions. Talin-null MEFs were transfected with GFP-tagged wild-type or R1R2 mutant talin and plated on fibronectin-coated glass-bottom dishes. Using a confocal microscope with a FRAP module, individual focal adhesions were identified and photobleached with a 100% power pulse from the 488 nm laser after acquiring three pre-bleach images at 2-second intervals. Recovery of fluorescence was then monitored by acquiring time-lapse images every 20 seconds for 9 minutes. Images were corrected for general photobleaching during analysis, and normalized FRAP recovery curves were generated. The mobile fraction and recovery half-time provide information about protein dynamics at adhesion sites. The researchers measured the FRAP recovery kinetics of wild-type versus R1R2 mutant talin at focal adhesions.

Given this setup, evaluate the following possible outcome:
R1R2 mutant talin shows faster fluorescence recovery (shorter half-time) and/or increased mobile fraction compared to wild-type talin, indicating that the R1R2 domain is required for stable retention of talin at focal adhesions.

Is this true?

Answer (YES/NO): NO